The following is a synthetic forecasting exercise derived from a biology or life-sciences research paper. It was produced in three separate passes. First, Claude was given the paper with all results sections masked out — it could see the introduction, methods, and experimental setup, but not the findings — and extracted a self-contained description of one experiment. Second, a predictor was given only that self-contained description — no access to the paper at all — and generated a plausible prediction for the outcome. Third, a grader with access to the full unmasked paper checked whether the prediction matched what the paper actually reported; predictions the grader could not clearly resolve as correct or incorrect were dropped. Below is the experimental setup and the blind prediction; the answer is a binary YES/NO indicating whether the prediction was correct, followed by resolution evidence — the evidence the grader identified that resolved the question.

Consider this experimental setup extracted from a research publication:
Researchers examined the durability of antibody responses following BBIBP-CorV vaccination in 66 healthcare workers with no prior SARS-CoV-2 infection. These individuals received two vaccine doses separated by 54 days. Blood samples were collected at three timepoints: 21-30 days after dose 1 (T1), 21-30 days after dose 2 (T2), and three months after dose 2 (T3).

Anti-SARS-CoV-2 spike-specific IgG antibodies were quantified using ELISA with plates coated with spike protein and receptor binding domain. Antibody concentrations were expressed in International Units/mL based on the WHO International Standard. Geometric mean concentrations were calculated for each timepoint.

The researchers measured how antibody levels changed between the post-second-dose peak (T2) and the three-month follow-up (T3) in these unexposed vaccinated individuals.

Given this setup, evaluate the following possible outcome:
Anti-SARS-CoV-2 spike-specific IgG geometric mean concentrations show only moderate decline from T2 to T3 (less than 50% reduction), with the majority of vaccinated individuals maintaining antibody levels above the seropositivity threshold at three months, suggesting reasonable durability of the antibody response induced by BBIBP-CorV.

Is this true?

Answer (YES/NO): NO